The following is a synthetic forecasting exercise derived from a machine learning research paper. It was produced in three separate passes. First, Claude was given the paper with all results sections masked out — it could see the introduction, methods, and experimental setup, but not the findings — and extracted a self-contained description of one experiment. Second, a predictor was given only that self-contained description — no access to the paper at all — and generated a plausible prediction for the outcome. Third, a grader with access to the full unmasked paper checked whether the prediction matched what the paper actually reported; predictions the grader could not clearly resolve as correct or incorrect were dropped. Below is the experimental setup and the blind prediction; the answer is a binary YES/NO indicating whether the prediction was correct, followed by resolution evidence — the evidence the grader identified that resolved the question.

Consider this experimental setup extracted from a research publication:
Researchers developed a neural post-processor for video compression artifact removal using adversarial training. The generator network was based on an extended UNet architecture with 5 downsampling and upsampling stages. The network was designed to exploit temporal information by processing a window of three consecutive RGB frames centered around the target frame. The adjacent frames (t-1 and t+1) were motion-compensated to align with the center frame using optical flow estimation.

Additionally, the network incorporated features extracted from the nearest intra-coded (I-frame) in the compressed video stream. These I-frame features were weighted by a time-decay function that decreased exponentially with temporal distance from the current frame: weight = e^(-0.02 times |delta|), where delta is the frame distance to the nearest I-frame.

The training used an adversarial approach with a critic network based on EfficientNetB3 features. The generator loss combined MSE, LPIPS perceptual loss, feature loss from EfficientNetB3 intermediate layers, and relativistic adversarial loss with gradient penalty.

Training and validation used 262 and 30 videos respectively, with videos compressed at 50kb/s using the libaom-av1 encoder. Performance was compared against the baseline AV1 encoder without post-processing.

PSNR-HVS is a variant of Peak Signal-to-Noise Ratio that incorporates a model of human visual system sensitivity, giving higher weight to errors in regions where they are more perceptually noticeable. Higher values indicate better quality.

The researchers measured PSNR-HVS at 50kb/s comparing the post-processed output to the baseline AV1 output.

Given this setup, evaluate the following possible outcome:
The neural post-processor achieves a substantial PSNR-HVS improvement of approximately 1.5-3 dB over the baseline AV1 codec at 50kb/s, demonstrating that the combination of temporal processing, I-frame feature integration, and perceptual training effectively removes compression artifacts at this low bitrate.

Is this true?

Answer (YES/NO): NO